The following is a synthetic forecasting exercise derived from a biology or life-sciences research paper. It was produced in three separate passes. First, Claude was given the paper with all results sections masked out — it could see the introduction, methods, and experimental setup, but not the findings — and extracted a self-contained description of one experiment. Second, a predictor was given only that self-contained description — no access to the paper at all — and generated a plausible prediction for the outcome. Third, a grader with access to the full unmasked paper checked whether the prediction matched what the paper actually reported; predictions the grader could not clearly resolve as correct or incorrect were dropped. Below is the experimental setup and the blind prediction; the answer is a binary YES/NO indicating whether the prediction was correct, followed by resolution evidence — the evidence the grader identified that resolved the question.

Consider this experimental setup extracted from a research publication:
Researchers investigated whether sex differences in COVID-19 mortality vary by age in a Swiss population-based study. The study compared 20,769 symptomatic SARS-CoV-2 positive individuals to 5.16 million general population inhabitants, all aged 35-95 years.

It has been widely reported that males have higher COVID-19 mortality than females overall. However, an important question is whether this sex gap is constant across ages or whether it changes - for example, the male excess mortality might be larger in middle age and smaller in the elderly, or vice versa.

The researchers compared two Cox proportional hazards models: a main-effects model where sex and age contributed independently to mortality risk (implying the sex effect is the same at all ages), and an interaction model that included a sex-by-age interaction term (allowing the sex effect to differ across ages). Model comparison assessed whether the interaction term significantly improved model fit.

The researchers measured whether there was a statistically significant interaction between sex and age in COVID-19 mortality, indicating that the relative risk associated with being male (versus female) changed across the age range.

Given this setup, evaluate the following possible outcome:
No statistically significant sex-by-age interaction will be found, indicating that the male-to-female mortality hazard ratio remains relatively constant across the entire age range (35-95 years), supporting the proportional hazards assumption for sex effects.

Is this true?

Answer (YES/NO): YES